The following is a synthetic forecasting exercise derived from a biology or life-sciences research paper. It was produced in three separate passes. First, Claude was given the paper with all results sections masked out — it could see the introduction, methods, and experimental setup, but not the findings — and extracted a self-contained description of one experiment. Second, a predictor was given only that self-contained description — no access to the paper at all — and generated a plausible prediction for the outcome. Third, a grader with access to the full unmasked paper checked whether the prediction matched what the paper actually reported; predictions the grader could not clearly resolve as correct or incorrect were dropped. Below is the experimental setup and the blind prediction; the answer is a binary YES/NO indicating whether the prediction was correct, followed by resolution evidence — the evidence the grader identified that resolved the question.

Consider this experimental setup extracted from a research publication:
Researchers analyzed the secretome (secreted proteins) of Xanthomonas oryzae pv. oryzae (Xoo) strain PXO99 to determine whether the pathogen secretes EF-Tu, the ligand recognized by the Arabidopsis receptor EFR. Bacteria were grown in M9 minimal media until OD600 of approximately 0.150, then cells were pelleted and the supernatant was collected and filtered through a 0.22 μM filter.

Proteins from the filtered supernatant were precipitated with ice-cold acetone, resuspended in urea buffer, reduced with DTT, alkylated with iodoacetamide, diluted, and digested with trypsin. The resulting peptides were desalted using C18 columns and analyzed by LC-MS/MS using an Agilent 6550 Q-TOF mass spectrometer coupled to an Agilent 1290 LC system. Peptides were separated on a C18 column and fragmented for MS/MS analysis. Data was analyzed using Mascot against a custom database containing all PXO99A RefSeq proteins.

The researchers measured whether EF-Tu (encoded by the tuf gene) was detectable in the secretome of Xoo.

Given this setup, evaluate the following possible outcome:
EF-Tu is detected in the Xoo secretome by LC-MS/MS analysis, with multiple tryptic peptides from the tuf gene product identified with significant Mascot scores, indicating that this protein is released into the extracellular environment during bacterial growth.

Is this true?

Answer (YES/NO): YES